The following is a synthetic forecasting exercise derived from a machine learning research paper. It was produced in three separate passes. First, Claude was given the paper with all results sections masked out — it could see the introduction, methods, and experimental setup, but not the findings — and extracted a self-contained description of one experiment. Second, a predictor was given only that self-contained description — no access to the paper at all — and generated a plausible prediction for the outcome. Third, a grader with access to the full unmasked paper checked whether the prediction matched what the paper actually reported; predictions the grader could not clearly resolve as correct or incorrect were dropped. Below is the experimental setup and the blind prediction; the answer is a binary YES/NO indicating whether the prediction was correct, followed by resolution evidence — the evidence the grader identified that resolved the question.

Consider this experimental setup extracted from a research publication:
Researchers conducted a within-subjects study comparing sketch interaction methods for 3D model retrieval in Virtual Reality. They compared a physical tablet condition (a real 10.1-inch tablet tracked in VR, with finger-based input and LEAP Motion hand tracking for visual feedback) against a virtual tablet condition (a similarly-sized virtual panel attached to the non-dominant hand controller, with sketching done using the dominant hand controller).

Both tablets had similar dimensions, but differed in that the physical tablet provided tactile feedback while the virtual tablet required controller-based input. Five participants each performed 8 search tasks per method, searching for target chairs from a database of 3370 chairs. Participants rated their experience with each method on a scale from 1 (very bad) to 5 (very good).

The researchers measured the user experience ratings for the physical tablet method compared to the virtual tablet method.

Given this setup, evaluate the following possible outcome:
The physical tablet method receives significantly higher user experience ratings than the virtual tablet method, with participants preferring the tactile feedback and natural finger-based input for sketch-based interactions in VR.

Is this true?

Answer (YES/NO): NO